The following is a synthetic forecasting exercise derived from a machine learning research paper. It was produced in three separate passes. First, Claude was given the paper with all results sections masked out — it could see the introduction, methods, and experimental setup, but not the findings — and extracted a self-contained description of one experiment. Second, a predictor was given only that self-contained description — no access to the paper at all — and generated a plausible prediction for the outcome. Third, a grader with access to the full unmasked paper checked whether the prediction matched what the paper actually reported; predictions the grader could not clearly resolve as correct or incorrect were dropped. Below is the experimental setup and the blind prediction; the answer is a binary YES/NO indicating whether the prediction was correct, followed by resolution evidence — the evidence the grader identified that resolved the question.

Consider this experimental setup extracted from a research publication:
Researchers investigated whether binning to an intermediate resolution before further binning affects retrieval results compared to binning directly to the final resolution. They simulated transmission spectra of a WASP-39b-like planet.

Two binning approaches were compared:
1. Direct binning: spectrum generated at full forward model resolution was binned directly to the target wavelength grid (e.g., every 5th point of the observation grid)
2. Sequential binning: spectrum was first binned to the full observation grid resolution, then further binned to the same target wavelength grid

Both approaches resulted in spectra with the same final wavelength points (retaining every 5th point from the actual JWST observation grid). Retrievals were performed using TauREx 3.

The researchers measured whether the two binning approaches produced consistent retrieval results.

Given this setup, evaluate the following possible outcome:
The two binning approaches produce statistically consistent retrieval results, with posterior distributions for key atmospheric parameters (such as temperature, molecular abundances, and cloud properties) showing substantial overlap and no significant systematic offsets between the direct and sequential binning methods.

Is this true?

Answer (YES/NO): YES